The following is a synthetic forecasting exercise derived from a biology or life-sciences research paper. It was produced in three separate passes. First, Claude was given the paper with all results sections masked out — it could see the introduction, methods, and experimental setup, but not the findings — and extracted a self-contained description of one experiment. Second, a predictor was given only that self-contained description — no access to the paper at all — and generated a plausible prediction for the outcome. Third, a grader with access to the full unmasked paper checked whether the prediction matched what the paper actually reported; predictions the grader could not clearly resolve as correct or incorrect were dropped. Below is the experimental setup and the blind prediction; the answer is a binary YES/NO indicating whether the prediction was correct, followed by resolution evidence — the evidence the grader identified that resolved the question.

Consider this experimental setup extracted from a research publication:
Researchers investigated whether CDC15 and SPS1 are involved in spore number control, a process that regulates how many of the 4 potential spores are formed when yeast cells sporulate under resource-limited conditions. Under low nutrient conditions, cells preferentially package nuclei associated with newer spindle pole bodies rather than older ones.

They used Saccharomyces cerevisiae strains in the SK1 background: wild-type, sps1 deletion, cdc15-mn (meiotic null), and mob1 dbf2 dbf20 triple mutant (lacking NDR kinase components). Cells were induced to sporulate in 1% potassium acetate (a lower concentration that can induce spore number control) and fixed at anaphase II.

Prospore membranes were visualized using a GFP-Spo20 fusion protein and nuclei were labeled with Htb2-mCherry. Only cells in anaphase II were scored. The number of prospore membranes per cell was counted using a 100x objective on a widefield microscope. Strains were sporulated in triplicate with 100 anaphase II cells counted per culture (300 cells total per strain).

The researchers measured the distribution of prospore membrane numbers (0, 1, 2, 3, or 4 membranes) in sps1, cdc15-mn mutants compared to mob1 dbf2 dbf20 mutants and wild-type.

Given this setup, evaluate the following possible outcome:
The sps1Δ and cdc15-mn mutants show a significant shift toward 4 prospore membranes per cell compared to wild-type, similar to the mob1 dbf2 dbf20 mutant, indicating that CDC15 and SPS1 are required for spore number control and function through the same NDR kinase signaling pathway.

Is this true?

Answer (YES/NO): NO